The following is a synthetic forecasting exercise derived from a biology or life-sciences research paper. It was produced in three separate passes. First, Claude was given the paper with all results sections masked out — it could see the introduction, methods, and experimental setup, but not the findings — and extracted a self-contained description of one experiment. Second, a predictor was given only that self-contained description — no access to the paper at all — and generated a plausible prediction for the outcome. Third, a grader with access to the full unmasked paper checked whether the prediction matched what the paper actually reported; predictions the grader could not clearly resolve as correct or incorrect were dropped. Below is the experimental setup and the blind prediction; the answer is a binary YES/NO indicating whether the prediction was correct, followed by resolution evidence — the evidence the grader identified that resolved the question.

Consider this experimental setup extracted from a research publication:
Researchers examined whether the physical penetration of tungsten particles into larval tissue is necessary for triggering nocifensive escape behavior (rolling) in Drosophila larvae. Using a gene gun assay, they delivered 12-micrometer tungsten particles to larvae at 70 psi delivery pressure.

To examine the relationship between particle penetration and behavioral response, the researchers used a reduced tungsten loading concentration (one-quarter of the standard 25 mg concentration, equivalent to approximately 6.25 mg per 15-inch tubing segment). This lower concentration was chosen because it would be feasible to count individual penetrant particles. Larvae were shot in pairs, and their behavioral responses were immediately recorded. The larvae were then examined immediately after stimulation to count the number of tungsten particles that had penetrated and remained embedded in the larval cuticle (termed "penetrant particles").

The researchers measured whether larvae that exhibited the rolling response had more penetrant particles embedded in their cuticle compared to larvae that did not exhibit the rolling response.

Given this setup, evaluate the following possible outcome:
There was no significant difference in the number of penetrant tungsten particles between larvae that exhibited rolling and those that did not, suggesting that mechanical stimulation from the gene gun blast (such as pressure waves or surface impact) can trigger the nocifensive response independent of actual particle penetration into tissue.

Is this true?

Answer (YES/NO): NO